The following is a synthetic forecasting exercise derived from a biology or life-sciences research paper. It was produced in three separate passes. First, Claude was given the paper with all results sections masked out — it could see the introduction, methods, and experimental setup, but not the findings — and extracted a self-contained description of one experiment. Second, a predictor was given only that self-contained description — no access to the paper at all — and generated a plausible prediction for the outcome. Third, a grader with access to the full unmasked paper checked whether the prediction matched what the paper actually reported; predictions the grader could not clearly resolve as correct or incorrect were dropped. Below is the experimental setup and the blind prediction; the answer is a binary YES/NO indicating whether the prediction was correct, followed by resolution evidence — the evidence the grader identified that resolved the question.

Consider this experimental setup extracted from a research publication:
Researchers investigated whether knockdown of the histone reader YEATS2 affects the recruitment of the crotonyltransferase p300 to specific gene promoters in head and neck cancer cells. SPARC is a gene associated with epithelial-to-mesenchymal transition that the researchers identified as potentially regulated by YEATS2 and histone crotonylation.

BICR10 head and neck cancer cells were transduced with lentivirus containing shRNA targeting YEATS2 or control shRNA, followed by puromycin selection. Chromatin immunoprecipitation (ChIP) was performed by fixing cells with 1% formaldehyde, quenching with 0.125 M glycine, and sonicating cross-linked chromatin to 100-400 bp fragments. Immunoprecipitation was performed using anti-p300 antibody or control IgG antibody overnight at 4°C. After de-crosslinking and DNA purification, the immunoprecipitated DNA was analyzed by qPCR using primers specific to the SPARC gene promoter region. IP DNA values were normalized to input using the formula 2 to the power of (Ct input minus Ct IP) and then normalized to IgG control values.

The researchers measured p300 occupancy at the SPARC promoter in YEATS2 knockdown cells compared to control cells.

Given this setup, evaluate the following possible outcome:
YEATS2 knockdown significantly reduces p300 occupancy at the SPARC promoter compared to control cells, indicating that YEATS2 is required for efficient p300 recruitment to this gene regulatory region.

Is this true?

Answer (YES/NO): YES